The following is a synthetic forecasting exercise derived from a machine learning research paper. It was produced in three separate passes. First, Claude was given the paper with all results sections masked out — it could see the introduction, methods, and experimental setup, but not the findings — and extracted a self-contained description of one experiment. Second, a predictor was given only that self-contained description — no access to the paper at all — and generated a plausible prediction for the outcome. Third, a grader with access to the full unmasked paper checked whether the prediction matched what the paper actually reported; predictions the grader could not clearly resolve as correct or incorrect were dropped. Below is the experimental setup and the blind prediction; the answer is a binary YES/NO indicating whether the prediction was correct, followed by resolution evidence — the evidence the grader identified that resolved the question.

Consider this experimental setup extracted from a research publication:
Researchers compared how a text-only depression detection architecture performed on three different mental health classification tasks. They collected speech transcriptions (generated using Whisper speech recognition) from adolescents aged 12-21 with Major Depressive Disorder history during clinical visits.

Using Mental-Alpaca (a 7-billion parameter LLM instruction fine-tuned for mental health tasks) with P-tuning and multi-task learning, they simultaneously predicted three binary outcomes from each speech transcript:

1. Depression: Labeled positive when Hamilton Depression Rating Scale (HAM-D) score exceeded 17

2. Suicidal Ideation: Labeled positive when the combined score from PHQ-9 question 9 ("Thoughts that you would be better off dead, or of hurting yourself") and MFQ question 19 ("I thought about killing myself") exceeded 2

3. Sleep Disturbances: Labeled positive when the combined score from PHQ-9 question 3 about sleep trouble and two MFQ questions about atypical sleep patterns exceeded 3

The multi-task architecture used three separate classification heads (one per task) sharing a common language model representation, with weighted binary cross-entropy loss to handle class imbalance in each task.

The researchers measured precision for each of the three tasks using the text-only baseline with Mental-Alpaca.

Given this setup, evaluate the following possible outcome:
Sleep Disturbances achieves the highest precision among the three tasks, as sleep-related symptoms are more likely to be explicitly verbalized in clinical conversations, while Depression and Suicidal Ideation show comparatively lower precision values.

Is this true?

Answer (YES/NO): YES